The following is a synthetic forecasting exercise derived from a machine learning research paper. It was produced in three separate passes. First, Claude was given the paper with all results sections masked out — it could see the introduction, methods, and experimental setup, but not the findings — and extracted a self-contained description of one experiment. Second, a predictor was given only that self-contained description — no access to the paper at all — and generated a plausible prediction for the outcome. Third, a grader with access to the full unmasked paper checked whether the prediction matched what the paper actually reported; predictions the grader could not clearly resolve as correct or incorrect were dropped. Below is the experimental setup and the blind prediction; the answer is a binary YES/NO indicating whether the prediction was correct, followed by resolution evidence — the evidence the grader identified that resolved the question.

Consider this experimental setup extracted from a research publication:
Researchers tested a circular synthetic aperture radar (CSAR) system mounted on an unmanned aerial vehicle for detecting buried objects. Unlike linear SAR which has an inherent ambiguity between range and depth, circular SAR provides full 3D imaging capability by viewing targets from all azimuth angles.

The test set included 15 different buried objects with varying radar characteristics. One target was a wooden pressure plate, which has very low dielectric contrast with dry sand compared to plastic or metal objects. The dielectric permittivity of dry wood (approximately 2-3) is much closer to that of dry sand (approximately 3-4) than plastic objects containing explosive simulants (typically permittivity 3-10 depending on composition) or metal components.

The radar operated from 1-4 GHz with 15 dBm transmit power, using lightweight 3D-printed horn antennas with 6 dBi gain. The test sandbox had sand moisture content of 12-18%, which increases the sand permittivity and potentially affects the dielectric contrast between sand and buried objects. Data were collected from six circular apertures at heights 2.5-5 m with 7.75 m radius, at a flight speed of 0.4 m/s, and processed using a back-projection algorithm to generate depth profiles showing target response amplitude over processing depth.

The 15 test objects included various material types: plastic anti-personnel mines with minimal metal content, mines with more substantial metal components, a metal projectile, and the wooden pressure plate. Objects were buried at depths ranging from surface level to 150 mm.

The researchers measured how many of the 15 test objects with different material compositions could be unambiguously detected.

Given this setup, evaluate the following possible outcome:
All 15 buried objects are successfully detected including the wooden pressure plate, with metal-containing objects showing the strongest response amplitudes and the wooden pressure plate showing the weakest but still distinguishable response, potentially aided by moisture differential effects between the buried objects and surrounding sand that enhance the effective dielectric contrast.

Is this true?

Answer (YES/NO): NO